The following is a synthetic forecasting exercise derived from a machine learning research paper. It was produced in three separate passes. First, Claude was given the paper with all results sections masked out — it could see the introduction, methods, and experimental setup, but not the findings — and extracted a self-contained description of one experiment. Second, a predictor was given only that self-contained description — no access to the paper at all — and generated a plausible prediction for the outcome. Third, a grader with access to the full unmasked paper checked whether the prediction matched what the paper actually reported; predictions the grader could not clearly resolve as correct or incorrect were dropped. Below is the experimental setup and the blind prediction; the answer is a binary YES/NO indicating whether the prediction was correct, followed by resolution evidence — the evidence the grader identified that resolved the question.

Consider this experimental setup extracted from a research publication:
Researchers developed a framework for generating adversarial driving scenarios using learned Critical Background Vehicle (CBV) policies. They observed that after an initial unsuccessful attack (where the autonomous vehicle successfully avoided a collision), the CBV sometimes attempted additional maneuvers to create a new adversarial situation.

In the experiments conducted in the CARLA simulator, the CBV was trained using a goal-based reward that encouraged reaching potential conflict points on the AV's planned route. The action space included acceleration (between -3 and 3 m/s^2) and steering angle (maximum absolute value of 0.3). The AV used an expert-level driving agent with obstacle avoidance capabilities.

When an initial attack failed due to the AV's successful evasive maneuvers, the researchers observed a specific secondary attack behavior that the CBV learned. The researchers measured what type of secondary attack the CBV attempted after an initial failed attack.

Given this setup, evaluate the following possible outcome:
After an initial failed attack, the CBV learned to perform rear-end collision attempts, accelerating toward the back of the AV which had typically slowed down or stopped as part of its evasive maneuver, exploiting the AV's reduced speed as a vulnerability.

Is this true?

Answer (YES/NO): NO